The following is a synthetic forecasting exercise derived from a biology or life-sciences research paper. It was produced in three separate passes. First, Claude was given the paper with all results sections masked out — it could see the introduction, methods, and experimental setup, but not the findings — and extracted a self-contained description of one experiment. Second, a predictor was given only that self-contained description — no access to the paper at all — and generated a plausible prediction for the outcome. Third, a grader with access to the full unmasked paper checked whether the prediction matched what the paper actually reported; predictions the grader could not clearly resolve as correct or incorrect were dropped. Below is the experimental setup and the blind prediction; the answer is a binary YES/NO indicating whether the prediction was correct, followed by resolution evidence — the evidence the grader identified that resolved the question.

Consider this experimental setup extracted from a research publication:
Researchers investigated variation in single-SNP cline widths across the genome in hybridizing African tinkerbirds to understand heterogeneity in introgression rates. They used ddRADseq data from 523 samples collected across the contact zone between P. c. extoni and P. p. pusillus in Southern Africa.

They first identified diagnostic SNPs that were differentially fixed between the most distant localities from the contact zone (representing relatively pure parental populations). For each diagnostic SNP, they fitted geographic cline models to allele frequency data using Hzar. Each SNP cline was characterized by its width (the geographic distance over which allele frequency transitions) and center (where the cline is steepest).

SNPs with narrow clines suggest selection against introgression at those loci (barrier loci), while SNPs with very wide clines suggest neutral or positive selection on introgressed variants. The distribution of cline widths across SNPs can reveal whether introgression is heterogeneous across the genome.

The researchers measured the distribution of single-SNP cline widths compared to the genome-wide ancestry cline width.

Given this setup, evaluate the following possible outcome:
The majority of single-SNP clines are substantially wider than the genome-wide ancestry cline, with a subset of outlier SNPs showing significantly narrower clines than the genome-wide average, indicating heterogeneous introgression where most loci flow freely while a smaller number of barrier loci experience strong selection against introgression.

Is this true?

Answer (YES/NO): YES